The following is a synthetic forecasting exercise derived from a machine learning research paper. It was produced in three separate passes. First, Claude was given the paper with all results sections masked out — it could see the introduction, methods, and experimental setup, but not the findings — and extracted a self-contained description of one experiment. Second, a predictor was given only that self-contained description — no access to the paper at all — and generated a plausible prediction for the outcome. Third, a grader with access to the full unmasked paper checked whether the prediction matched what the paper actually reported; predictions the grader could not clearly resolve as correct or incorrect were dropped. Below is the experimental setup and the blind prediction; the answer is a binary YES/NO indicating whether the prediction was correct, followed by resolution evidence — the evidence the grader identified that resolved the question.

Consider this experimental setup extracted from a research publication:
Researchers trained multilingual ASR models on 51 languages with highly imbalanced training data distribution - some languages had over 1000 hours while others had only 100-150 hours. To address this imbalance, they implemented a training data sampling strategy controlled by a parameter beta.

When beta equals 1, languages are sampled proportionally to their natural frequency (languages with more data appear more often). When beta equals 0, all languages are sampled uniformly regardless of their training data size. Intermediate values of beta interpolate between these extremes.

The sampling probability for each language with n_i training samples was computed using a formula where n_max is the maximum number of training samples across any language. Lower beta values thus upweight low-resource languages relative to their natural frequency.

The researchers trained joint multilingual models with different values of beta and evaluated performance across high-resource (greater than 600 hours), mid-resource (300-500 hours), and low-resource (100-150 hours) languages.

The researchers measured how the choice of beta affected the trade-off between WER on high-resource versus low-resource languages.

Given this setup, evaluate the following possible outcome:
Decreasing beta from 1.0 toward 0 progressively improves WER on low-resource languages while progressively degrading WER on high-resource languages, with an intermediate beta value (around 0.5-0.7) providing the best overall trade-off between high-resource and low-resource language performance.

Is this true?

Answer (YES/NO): NO